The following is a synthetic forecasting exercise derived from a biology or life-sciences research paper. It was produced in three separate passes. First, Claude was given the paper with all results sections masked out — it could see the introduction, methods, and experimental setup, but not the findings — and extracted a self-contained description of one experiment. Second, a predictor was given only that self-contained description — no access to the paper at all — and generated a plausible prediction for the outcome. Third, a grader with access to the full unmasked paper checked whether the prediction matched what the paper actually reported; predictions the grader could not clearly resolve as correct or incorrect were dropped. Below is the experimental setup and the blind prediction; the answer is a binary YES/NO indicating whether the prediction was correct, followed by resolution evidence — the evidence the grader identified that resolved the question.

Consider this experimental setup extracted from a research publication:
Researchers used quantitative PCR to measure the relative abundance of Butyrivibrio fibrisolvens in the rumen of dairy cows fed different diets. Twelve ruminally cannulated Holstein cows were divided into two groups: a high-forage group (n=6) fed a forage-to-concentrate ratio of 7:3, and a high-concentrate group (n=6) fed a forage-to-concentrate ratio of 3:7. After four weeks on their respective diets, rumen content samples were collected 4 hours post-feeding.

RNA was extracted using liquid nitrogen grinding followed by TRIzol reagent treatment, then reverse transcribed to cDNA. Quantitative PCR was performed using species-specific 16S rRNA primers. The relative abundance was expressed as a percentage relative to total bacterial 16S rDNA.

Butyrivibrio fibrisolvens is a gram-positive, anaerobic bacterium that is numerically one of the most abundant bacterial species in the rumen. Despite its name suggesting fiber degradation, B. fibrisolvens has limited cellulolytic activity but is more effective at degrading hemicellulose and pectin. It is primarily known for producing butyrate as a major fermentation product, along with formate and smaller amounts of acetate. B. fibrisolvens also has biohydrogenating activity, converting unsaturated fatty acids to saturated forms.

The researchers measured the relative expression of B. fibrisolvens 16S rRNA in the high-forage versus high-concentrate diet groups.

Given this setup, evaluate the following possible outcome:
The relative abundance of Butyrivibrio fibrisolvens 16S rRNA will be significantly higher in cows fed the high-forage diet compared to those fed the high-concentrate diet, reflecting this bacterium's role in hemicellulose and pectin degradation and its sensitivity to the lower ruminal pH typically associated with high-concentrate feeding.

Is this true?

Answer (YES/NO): YES